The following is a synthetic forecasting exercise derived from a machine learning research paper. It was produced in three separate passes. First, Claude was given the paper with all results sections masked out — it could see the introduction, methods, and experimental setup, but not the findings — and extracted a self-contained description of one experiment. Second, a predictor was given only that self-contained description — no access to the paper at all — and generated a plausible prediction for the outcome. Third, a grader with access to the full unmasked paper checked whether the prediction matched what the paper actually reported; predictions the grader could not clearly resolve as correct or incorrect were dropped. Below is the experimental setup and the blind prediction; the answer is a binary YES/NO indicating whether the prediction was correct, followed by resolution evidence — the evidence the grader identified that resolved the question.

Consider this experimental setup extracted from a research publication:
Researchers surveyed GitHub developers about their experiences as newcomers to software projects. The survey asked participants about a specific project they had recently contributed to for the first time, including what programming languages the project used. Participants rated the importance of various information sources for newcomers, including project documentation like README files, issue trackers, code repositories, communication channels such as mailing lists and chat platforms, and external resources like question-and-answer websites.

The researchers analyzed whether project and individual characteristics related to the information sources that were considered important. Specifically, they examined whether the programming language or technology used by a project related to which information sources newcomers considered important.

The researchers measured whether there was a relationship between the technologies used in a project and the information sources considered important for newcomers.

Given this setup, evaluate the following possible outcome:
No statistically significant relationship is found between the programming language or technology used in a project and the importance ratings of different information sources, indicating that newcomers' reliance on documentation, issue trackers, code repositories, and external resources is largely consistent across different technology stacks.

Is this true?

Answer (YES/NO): NO